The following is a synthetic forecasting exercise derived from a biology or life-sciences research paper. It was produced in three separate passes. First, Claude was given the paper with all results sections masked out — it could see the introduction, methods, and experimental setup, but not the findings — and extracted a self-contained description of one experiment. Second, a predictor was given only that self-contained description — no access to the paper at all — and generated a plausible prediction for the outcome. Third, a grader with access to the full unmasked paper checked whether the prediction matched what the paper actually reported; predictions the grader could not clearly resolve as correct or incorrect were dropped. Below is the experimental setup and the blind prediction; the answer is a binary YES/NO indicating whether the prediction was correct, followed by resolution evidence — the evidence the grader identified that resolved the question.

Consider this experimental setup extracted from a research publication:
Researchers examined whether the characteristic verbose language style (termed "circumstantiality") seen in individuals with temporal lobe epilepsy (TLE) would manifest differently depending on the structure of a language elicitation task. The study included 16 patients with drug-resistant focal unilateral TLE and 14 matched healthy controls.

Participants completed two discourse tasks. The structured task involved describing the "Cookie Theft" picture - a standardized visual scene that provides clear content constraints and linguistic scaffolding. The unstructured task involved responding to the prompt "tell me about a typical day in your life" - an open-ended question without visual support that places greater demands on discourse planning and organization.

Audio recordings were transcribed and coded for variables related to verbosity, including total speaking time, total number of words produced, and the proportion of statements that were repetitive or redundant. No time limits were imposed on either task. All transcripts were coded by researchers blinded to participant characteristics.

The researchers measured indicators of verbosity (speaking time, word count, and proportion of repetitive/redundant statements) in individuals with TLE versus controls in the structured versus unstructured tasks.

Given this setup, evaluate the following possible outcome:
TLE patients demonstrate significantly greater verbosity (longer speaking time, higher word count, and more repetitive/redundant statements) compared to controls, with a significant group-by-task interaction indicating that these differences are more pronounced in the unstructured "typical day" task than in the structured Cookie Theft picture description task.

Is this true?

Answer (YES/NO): YES